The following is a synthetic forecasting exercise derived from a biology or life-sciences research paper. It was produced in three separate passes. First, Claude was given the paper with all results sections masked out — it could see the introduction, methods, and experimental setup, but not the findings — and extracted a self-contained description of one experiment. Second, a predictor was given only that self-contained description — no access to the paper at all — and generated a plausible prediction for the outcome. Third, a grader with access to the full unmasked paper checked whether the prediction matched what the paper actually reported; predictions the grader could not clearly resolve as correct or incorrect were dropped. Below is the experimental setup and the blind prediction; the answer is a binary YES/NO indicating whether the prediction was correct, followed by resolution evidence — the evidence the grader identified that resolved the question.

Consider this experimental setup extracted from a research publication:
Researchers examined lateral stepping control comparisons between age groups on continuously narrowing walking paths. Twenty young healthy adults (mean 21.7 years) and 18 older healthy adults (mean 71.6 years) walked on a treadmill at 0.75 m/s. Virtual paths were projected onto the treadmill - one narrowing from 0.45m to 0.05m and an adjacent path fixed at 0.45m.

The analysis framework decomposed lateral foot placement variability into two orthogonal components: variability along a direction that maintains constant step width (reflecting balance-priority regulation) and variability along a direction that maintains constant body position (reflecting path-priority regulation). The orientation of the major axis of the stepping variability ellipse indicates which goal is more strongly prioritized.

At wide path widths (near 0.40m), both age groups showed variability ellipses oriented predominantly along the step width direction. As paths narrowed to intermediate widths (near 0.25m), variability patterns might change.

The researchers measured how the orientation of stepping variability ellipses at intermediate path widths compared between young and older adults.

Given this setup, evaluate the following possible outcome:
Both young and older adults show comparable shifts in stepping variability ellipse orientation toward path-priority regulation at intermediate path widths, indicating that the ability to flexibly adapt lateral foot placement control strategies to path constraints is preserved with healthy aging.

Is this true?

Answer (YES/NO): NO